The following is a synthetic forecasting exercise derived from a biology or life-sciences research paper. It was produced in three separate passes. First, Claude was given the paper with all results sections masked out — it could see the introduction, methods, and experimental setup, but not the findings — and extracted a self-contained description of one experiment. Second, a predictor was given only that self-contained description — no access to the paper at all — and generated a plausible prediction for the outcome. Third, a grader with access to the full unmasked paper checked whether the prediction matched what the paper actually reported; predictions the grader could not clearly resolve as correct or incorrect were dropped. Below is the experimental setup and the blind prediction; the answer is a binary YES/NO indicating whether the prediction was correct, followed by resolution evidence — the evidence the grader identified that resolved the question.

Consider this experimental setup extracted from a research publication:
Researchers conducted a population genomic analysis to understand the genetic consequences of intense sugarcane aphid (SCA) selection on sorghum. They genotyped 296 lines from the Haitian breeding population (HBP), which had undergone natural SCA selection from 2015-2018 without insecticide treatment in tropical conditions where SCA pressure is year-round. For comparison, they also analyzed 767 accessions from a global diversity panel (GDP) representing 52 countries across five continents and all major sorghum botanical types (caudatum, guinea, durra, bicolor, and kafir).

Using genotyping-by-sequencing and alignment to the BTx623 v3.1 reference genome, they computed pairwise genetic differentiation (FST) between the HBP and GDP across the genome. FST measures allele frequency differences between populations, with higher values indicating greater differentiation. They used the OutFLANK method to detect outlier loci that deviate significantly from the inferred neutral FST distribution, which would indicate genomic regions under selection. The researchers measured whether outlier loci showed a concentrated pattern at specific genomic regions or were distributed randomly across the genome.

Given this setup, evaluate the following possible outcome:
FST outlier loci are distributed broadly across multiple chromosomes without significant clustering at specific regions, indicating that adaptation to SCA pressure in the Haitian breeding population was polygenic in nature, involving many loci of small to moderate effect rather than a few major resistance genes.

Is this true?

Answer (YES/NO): NO